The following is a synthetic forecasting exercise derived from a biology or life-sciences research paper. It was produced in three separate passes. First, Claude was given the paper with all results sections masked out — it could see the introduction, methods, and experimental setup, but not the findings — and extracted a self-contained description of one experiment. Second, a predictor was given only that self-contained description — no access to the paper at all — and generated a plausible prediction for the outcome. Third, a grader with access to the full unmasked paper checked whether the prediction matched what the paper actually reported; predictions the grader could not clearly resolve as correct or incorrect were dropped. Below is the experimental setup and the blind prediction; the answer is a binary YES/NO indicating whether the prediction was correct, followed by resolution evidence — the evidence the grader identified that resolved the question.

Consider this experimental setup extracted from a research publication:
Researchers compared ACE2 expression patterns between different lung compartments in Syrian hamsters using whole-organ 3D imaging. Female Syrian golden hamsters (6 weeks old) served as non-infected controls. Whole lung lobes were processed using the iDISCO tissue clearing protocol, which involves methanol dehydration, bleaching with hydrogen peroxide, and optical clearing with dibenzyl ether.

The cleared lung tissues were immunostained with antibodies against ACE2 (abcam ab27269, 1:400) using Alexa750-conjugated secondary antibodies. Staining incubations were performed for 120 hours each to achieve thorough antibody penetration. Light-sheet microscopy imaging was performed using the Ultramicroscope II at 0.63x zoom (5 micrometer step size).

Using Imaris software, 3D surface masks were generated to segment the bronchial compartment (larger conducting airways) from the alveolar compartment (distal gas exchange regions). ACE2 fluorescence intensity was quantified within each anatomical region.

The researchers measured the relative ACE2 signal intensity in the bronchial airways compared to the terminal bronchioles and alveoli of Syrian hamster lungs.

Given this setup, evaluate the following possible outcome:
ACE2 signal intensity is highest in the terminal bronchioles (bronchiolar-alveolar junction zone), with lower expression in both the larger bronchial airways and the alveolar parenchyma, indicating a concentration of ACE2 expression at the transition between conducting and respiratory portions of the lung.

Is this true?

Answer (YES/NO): NO